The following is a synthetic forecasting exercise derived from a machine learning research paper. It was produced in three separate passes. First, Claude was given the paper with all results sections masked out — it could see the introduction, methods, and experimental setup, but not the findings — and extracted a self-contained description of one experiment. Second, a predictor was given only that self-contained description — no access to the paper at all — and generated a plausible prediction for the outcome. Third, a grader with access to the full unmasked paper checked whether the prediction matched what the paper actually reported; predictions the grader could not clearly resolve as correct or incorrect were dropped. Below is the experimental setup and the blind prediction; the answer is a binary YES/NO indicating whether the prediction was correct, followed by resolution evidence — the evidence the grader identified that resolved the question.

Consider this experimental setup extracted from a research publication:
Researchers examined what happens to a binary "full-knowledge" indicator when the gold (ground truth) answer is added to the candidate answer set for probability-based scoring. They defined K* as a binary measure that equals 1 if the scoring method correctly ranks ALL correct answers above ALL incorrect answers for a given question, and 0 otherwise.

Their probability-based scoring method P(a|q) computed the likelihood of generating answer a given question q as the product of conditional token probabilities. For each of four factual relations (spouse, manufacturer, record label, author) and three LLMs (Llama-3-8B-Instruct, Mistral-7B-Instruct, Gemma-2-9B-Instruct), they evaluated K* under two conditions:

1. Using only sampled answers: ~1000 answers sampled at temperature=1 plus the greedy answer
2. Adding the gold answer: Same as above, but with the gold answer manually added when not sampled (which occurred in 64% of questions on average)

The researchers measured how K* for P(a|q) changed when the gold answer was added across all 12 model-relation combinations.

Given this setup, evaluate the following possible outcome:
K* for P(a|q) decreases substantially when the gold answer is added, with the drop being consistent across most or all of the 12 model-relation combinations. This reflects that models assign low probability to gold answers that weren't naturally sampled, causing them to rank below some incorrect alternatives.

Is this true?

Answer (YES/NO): NO